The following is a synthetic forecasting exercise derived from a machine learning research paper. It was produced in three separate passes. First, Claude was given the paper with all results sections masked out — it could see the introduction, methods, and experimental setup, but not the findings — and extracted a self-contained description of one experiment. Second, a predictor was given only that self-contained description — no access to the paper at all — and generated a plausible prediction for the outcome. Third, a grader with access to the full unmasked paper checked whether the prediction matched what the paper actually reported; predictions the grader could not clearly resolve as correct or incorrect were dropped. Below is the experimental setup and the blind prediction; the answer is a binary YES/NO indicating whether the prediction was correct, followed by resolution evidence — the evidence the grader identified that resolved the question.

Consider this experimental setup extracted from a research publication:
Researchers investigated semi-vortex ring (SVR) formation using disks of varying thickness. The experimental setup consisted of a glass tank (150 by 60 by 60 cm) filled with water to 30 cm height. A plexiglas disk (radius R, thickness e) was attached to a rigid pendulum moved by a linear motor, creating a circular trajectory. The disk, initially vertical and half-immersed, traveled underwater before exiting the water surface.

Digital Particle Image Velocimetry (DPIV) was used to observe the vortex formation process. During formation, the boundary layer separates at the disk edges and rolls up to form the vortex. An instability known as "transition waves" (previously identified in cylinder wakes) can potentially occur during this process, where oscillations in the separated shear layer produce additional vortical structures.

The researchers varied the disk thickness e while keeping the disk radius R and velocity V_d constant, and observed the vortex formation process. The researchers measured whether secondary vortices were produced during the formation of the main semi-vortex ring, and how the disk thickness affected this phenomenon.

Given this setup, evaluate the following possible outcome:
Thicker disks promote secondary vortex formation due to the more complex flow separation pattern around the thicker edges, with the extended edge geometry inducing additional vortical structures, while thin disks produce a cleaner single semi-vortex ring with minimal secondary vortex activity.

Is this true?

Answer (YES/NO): NO